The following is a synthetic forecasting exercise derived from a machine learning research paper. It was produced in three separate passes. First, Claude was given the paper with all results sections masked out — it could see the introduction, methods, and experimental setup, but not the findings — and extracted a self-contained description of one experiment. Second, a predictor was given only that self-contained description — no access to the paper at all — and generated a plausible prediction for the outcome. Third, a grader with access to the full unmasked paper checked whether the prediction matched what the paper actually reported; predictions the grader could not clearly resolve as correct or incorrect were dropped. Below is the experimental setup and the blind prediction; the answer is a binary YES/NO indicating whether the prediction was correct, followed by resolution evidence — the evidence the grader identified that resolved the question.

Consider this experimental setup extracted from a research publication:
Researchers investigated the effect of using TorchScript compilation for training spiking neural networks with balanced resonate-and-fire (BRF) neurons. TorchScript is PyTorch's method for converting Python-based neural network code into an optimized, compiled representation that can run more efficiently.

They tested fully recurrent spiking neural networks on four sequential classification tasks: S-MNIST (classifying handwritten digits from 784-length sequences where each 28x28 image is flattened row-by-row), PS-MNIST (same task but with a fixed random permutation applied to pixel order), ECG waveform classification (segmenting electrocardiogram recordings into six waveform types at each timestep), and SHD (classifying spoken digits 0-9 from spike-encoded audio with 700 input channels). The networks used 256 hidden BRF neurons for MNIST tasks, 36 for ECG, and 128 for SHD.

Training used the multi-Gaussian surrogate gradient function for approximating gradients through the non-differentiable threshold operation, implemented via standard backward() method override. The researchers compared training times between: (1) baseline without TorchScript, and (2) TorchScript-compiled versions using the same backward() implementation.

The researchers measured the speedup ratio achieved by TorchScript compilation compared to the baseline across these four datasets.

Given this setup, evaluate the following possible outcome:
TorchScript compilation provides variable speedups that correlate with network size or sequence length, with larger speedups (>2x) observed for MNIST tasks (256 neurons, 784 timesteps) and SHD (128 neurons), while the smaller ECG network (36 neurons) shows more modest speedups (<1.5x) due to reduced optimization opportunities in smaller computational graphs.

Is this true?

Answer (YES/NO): NO